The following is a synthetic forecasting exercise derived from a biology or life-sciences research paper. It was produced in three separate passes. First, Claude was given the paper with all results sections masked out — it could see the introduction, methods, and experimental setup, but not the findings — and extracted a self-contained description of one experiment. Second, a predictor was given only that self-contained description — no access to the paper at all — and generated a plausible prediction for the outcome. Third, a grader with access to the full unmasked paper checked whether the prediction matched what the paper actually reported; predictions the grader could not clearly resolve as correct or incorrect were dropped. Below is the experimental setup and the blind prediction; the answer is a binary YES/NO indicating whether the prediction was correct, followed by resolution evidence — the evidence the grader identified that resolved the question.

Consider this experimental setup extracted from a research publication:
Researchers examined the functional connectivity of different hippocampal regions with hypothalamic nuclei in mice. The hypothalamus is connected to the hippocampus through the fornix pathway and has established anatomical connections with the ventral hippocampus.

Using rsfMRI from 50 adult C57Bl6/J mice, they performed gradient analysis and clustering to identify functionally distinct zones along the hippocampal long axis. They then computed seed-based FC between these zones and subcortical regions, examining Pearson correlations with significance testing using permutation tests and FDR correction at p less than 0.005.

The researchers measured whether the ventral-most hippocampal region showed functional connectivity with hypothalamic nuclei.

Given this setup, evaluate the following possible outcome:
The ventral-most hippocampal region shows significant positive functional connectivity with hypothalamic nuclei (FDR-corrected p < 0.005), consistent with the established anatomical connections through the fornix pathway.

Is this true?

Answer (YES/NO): NO